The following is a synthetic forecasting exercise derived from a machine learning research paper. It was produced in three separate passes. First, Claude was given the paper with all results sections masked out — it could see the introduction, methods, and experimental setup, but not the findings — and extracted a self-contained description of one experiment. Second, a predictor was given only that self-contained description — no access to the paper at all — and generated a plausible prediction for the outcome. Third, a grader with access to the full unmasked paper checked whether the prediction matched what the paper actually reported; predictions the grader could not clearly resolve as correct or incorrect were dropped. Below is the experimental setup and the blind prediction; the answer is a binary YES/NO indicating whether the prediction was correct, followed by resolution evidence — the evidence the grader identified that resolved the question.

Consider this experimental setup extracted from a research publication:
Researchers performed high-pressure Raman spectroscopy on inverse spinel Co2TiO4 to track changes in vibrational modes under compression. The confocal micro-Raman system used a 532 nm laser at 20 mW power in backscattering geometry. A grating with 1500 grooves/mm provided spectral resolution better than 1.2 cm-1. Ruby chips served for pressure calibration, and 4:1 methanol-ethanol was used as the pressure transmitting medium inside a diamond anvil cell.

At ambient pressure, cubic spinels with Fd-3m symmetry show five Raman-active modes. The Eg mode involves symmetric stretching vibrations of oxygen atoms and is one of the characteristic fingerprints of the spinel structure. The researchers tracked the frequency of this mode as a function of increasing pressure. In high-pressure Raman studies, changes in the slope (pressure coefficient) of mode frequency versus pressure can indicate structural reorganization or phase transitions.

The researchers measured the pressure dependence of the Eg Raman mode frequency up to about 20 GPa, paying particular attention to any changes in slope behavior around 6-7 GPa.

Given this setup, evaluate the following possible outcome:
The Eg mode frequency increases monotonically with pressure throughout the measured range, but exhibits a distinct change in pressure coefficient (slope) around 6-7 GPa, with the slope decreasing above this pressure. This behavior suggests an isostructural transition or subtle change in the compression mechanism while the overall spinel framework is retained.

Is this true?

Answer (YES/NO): NO